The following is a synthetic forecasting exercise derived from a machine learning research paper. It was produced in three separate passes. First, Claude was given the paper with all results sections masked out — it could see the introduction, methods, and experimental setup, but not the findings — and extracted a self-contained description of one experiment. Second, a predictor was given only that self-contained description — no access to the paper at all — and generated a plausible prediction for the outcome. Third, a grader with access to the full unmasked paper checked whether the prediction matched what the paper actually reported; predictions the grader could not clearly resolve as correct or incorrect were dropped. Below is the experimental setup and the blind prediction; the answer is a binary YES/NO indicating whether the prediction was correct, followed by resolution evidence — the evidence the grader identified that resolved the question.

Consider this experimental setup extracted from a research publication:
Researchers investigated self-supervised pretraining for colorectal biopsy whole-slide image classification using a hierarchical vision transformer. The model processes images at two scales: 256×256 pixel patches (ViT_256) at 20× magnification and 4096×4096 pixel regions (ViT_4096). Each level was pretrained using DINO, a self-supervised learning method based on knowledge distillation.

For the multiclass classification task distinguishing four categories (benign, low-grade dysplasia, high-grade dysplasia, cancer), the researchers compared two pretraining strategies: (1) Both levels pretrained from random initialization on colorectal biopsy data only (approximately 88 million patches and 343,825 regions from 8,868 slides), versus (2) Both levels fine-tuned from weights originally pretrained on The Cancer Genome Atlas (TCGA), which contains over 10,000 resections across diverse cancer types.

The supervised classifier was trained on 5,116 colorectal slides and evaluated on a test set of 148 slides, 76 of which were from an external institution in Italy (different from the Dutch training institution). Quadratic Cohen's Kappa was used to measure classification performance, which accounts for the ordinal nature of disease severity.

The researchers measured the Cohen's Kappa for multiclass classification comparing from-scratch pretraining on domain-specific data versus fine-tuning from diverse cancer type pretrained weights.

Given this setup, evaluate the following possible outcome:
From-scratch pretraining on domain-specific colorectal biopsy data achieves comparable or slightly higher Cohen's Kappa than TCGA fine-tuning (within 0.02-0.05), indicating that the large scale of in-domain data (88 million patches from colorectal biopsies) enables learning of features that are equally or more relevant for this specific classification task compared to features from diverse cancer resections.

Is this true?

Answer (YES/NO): NO